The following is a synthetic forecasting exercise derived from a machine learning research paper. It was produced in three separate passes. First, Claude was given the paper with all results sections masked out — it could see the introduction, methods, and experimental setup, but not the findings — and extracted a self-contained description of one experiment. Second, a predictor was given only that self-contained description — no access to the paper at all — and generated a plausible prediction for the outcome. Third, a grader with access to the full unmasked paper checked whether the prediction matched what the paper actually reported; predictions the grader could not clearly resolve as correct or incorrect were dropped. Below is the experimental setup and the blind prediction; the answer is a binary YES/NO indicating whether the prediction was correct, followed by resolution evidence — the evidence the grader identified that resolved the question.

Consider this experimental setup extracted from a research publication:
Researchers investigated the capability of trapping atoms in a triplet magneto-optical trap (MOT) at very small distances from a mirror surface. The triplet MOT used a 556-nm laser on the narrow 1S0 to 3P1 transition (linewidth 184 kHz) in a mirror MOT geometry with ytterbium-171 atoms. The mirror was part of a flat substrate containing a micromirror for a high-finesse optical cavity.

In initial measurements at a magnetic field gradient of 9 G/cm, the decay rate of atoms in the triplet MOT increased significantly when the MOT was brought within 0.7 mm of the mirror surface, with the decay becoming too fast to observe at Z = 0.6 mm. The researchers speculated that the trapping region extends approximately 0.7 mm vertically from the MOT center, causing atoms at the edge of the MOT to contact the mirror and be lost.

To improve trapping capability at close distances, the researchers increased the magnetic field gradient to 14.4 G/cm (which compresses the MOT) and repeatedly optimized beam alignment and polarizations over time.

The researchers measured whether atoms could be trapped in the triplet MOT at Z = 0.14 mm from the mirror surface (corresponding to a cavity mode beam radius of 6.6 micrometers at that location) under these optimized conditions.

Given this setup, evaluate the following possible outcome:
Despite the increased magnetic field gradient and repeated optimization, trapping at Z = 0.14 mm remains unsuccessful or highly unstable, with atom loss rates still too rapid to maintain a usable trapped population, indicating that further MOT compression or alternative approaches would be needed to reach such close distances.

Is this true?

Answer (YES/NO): NO